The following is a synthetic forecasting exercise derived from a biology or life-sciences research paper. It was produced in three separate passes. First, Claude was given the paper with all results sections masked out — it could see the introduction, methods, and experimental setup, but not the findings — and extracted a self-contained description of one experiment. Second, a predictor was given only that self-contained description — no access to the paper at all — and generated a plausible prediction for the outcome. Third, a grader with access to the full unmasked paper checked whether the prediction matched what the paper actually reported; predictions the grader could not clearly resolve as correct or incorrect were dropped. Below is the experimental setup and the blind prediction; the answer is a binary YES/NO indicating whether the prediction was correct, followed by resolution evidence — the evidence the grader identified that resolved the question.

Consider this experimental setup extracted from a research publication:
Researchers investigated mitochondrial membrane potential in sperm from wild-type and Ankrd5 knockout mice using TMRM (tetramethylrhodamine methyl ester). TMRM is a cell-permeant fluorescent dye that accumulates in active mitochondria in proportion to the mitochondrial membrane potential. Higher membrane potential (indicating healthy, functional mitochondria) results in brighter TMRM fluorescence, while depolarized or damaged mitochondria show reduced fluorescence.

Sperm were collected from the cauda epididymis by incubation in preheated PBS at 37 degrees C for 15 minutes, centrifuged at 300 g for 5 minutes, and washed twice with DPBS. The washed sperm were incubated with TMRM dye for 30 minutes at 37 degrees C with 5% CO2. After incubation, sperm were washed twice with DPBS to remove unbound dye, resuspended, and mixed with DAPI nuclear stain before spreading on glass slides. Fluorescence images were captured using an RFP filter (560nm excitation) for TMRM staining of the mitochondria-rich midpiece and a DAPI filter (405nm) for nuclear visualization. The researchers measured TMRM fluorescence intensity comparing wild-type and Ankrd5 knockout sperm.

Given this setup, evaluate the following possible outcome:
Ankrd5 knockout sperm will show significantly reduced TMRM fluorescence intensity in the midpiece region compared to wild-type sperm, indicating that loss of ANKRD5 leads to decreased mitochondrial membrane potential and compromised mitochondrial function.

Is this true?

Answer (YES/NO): NO